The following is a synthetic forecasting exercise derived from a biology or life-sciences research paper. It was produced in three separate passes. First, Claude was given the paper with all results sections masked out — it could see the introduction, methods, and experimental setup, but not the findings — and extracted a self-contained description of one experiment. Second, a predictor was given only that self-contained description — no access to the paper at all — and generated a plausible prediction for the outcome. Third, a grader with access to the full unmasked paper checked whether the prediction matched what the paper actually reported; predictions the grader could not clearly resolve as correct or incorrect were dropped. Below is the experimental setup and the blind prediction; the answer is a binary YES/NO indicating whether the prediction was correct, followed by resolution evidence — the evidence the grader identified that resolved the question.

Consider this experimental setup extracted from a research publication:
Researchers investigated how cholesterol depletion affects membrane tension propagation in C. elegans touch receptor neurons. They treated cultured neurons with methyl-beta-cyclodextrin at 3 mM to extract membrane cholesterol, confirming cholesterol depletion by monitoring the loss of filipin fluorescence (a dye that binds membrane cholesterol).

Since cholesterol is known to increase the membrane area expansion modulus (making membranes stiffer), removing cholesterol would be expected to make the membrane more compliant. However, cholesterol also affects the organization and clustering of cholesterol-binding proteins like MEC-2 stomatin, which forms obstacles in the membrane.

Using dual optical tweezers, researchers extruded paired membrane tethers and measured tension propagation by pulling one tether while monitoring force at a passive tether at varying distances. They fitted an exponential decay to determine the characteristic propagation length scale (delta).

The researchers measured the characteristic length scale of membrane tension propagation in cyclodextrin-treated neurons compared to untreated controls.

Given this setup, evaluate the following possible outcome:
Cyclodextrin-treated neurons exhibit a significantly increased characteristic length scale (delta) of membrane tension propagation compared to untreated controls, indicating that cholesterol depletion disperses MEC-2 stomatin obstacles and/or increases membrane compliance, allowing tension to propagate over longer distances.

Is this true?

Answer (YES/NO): YES